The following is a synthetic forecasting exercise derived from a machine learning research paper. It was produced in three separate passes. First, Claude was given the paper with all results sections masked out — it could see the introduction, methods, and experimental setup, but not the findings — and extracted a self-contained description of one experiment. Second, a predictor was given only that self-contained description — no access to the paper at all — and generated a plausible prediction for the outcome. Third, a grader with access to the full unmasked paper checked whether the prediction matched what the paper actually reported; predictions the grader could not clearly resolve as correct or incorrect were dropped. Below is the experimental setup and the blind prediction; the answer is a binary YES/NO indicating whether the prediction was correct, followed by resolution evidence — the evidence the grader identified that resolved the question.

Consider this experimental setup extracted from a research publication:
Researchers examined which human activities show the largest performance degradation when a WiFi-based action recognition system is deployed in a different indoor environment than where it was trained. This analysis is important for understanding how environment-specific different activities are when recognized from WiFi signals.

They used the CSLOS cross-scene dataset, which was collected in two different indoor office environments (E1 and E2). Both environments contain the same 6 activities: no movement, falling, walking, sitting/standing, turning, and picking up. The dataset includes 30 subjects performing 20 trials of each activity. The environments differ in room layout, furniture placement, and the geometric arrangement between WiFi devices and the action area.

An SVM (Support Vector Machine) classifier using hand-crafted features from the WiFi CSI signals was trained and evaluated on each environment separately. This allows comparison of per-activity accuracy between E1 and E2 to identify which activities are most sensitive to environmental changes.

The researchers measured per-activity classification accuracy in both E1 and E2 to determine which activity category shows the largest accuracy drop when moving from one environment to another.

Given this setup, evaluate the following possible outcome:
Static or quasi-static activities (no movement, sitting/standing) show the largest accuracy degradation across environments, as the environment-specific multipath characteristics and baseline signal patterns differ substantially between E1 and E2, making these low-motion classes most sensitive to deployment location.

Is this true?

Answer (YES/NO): NO